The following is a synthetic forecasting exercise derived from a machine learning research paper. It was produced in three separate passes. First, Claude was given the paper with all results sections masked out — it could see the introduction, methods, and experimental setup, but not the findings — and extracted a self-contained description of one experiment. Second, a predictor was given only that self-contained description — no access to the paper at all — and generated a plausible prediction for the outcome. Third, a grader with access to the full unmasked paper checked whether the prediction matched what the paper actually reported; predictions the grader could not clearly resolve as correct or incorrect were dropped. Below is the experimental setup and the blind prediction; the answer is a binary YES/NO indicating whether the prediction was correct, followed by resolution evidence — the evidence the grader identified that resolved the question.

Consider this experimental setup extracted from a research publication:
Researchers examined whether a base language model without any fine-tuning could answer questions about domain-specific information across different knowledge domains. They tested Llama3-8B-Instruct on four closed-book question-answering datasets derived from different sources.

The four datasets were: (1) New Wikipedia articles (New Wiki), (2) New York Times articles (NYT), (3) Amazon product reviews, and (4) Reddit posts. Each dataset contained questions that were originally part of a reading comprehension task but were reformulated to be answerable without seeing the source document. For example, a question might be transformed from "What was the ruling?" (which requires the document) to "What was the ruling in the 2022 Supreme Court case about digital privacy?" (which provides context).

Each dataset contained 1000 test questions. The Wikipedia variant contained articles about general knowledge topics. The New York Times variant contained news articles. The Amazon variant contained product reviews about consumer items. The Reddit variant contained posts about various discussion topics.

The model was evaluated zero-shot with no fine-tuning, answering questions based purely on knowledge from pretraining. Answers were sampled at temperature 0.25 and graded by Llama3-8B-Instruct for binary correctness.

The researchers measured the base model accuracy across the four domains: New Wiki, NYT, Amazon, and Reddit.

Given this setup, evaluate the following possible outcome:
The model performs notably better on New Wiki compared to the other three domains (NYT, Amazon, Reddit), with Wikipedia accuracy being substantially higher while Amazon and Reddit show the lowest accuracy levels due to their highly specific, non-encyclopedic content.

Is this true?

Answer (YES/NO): YES